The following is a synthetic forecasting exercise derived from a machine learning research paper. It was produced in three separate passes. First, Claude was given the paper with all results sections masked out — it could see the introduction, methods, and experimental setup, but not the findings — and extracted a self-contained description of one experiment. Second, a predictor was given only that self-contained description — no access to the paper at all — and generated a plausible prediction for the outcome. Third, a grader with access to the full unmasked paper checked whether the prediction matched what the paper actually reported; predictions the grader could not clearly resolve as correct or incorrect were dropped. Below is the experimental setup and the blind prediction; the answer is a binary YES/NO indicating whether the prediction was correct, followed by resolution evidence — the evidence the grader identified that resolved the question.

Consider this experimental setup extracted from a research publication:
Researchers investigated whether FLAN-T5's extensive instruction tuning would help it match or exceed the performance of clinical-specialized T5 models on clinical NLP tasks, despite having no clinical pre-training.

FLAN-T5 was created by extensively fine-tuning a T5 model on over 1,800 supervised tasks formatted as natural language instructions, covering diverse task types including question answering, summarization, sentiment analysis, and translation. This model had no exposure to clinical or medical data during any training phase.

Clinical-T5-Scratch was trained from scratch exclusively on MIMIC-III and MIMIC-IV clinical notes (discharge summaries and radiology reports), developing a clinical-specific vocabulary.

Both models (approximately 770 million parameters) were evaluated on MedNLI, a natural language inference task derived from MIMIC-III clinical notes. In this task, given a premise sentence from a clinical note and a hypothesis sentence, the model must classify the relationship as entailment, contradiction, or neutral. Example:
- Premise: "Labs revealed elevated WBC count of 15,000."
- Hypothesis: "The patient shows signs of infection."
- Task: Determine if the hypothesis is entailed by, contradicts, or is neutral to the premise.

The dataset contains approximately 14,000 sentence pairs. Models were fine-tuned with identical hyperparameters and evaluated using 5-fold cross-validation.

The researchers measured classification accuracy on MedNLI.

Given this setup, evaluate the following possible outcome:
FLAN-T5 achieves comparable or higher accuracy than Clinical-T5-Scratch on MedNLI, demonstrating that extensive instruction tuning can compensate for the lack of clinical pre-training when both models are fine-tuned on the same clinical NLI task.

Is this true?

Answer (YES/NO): NO